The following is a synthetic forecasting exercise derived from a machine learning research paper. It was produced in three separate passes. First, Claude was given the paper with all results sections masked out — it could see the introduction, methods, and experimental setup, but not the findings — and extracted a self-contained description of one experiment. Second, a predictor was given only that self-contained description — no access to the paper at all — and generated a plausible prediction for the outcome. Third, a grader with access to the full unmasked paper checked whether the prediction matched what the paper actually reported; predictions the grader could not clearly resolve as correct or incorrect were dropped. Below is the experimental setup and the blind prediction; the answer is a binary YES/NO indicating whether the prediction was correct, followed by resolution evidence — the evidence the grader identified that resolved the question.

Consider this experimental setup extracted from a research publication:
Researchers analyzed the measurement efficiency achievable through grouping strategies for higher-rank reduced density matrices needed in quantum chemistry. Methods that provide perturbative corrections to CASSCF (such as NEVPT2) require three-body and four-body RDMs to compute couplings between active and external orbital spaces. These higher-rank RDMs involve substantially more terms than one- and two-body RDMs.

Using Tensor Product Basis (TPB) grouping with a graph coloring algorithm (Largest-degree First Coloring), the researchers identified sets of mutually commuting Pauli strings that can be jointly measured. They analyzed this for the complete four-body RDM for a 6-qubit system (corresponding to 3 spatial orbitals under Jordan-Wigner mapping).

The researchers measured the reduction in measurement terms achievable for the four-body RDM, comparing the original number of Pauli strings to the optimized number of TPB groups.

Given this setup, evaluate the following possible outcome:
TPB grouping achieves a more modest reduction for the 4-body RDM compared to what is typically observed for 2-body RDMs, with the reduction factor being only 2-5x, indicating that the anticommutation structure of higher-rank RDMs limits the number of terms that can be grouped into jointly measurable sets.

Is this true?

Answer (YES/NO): NO